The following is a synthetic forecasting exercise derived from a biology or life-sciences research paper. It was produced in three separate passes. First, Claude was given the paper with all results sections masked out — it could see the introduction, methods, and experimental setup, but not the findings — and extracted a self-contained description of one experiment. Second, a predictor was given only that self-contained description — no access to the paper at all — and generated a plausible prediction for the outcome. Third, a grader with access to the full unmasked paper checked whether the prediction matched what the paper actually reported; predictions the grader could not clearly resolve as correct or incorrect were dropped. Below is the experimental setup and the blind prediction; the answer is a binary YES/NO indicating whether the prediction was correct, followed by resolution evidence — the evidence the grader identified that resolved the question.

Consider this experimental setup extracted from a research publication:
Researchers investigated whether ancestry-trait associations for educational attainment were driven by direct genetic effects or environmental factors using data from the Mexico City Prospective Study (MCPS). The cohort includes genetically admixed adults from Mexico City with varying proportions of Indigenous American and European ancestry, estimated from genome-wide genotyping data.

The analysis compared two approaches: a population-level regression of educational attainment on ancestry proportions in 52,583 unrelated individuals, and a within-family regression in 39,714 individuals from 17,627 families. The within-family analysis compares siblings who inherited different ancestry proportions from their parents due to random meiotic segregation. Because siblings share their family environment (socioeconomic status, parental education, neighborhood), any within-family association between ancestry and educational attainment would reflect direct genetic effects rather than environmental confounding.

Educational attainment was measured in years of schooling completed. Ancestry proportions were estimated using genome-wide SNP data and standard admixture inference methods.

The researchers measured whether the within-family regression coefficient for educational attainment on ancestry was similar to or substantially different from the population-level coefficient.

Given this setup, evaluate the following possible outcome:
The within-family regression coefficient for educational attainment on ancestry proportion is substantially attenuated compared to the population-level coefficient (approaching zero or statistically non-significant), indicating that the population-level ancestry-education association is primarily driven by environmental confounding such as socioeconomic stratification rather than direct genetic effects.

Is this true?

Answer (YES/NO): YES